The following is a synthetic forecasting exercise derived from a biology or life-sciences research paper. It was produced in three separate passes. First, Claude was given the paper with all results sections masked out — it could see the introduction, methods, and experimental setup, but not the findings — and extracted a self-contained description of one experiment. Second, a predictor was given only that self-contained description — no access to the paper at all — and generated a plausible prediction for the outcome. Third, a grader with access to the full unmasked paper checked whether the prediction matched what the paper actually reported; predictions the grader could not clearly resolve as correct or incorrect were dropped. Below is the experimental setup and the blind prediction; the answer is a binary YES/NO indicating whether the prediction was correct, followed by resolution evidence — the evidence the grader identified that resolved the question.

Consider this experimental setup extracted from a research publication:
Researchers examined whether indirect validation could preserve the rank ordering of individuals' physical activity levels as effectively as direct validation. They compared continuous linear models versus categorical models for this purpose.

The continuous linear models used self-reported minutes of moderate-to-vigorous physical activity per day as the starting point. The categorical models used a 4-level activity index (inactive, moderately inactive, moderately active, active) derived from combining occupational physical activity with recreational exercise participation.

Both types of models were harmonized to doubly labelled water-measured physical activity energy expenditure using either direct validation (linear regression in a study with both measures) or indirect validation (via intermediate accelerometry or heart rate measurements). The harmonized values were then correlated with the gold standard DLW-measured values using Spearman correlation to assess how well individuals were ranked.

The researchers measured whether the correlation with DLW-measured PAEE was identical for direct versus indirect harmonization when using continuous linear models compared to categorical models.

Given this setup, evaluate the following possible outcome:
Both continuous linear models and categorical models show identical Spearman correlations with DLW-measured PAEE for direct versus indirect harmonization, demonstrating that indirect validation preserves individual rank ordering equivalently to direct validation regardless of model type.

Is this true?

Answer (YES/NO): NO